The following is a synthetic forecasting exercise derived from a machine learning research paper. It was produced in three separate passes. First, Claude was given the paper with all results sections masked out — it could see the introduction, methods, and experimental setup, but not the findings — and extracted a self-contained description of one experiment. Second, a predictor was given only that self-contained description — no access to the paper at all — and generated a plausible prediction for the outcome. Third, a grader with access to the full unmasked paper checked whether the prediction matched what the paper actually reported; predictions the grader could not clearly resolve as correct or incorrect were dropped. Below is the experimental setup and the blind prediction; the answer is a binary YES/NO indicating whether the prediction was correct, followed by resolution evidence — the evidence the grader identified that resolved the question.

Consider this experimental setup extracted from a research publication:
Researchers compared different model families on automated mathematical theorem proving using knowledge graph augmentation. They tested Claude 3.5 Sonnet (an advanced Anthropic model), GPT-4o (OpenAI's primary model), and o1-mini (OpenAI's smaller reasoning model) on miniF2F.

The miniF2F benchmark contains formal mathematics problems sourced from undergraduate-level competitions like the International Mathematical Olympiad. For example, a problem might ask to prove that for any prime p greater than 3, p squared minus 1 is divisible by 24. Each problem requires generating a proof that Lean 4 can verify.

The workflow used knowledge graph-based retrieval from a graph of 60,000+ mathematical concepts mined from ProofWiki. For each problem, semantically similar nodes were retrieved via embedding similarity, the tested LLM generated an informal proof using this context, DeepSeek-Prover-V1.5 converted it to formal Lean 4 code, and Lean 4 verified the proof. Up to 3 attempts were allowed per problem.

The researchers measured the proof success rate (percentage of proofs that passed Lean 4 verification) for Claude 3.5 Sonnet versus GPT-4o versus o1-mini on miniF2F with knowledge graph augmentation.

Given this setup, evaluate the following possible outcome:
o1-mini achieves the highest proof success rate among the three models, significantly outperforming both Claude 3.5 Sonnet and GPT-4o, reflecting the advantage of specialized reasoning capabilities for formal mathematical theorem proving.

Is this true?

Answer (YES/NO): NO